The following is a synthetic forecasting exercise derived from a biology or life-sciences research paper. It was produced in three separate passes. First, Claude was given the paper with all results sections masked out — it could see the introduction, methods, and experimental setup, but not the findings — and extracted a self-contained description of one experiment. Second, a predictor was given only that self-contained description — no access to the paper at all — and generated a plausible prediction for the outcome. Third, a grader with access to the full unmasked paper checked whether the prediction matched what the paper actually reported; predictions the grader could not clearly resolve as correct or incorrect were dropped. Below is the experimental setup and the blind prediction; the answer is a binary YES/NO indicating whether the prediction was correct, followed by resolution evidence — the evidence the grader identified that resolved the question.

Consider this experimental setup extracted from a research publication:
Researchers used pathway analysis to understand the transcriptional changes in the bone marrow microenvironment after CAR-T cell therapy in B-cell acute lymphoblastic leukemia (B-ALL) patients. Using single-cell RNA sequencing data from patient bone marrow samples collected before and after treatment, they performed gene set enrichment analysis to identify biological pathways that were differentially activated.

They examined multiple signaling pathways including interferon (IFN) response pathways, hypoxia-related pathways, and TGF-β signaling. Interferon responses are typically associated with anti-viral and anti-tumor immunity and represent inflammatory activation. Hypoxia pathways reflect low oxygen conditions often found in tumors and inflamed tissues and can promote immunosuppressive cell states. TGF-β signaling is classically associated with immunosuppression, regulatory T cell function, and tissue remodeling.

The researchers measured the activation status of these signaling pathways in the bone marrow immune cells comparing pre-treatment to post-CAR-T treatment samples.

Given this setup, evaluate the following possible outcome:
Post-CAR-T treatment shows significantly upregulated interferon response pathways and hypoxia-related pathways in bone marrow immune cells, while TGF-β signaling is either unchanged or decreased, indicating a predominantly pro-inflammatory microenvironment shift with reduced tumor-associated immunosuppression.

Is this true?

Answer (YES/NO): NO